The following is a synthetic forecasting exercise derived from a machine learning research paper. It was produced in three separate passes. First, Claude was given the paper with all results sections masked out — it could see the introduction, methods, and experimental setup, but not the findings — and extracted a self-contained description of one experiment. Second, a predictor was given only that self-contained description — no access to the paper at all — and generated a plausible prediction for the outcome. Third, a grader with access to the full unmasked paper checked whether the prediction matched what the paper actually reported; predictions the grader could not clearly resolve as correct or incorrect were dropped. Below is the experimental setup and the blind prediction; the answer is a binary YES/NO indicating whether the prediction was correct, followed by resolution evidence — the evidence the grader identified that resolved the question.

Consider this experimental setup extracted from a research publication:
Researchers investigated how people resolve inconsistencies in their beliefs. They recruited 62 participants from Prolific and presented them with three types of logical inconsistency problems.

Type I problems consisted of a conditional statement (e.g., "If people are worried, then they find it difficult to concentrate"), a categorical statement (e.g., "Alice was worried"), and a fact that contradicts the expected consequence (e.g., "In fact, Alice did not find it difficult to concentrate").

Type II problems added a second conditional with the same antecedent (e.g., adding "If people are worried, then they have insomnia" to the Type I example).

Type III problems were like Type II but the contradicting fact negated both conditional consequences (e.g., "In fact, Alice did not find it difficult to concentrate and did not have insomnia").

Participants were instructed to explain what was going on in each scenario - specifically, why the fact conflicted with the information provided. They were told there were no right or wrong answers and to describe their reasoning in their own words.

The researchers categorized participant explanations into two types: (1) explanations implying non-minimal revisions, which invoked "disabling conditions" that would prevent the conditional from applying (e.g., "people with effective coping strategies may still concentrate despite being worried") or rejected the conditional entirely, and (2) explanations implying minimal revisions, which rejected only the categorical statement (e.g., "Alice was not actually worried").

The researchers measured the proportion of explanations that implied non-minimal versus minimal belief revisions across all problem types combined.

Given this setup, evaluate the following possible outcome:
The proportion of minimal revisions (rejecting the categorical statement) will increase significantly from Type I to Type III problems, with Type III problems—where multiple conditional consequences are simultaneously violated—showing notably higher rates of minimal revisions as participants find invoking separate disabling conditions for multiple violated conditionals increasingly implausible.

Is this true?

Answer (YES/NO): NO